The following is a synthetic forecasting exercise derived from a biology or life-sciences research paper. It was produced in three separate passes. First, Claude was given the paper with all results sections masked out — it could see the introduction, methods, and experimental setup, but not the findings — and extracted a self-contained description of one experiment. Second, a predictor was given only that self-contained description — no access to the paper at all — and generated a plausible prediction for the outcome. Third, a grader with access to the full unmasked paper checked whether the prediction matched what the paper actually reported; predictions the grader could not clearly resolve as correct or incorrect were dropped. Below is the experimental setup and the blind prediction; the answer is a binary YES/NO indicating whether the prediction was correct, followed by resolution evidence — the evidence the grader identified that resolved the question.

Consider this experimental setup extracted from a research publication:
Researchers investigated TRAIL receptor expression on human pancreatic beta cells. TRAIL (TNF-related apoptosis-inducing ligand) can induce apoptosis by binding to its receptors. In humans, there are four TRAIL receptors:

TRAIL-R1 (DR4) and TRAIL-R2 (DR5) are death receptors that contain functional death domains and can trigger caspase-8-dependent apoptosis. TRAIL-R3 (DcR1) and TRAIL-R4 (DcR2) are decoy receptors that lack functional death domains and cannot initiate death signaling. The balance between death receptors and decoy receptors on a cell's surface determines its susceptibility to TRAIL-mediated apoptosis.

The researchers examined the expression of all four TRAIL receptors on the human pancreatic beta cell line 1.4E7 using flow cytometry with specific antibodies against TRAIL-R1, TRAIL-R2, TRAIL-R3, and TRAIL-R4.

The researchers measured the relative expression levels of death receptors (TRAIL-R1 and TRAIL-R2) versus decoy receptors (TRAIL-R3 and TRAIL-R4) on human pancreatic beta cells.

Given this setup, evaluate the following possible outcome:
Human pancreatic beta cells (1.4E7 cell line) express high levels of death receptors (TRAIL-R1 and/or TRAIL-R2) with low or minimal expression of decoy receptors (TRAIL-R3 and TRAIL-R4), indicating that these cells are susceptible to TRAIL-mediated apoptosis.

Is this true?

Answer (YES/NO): YES